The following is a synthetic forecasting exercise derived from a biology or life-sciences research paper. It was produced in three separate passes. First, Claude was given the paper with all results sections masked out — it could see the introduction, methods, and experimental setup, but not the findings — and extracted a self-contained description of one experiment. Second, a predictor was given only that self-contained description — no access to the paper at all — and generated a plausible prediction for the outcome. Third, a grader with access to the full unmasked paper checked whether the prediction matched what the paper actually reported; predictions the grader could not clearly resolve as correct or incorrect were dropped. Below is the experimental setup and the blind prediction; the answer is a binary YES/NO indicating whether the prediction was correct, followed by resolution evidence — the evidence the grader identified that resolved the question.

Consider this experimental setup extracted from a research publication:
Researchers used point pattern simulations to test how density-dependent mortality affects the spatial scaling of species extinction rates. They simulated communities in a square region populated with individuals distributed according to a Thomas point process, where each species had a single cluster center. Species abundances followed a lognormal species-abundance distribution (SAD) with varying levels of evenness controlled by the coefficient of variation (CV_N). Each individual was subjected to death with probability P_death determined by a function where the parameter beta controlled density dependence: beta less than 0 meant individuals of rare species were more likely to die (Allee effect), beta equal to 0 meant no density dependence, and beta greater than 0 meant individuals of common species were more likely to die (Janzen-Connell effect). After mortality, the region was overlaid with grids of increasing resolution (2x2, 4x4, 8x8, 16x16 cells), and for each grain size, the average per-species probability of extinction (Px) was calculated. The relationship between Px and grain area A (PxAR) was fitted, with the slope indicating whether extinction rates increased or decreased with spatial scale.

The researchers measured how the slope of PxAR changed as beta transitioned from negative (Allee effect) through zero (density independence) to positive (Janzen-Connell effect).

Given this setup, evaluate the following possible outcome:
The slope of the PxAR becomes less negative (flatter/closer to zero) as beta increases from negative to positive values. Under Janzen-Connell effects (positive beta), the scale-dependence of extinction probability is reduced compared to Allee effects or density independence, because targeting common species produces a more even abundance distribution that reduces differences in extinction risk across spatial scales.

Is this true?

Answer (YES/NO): NO